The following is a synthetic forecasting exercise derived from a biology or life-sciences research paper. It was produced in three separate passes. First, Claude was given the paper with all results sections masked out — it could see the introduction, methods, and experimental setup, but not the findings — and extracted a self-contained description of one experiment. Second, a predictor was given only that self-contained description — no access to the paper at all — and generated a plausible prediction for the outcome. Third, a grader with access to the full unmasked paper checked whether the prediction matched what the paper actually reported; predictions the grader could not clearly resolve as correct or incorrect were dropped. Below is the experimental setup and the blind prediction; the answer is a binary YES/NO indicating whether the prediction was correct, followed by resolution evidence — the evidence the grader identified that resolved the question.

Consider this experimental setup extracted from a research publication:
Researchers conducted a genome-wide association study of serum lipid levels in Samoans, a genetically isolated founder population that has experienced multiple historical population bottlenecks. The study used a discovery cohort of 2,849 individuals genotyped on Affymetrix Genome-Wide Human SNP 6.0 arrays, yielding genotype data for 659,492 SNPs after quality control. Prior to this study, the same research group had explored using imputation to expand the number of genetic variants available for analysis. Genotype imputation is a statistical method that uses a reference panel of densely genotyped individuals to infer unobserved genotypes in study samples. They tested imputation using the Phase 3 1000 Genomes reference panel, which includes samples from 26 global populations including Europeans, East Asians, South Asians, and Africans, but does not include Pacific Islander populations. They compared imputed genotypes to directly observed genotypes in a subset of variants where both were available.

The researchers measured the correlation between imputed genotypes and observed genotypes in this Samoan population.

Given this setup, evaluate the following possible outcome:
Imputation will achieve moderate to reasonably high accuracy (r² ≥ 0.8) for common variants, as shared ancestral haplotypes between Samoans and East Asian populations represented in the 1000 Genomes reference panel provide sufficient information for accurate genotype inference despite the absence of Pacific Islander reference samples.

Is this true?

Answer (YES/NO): NO